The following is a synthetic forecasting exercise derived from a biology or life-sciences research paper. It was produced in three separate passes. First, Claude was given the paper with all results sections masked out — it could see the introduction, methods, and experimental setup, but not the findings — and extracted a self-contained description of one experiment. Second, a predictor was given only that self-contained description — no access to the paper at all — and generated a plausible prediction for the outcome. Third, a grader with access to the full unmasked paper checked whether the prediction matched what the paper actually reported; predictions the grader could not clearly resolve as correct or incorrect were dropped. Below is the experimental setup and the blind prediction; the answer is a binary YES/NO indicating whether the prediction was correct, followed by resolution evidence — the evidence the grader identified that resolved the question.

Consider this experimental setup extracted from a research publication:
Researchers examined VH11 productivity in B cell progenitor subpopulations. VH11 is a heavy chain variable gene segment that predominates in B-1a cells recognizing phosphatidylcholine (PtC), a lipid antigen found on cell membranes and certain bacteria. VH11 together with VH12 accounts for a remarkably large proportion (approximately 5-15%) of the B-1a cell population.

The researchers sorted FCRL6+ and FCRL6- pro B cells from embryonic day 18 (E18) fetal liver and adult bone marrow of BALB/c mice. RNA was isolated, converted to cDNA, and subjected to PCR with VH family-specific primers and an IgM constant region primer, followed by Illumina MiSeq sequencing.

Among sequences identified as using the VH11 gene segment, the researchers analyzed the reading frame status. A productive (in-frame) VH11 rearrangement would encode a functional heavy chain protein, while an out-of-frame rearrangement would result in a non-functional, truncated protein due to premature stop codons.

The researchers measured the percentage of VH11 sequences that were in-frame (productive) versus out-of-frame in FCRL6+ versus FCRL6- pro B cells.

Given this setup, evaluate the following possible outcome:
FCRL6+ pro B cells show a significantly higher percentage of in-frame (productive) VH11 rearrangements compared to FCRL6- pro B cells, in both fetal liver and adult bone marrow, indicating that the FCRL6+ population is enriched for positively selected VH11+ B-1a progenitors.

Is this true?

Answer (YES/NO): NO